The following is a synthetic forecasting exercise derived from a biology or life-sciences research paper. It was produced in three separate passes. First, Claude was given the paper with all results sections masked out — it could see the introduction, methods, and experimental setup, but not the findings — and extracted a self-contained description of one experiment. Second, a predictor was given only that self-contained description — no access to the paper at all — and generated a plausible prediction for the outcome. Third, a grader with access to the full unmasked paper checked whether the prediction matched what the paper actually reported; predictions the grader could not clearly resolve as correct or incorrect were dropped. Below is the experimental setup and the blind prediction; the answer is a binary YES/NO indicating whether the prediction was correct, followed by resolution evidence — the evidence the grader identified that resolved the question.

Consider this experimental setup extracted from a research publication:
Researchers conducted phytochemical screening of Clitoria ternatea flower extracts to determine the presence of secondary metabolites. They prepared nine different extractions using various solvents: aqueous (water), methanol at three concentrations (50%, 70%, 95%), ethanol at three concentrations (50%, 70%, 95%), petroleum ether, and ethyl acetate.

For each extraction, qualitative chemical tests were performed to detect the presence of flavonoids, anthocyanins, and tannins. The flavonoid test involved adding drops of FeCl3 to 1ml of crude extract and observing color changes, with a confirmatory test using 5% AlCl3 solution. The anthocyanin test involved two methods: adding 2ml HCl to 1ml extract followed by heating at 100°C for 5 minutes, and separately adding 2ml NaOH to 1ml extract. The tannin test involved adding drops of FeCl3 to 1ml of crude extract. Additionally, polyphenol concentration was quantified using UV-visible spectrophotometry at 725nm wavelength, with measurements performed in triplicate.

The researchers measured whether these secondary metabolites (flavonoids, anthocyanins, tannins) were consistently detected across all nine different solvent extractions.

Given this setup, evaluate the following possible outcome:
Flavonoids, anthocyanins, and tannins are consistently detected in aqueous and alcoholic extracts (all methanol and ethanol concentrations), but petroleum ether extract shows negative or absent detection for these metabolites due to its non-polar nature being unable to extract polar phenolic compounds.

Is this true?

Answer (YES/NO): NO